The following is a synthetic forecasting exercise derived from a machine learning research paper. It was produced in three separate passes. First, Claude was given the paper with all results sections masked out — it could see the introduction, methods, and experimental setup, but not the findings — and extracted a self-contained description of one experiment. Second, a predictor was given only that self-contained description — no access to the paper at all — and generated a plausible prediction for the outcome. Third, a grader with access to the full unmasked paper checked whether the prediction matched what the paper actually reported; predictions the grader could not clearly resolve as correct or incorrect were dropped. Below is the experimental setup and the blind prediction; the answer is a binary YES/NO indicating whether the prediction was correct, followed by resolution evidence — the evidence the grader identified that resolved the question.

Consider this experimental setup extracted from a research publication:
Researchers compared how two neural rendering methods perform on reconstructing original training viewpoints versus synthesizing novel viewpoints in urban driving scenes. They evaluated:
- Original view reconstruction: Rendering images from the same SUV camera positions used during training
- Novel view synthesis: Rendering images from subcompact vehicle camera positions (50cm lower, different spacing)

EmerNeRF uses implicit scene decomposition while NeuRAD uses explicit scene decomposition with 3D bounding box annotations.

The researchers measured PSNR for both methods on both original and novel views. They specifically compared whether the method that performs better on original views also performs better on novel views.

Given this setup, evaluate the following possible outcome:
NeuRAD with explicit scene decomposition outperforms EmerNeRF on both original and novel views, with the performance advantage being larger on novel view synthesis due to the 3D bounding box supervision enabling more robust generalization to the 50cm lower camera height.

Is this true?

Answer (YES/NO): YES